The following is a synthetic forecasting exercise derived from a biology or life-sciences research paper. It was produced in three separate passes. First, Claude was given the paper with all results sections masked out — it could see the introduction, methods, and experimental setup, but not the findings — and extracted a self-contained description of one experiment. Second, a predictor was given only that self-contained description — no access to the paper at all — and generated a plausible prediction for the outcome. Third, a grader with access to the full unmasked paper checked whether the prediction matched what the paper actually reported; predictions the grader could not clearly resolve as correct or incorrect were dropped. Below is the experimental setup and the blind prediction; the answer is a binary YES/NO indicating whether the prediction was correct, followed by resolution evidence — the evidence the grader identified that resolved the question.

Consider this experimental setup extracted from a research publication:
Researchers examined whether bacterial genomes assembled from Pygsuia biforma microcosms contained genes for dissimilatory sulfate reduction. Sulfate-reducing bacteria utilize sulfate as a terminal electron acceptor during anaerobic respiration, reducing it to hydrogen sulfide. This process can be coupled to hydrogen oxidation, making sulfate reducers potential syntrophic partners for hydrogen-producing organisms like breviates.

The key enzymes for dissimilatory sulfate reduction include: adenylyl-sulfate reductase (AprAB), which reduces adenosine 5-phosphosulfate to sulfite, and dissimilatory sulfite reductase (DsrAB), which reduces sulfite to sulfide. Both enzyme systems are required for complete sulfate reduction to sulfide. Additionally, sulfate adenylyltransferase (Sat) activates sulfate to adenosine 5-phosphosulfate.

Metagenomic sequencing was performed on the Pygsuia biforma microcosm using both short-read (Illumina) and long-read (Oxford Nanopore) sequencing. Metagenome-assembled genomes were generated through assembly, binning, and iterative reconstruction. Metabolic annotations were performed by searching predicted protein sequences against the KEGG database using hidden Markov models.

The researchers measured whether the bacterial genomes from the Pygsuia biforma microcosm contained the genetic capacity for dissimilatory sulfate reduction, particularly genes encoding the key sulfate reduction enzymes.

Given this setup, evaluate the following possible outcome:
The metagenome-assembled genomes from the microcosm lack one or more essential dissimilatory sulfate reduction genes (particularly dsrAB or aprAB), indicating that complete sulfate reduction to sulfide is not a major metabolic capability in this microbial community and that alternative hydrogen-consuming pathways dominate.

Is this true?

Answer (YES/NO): NO